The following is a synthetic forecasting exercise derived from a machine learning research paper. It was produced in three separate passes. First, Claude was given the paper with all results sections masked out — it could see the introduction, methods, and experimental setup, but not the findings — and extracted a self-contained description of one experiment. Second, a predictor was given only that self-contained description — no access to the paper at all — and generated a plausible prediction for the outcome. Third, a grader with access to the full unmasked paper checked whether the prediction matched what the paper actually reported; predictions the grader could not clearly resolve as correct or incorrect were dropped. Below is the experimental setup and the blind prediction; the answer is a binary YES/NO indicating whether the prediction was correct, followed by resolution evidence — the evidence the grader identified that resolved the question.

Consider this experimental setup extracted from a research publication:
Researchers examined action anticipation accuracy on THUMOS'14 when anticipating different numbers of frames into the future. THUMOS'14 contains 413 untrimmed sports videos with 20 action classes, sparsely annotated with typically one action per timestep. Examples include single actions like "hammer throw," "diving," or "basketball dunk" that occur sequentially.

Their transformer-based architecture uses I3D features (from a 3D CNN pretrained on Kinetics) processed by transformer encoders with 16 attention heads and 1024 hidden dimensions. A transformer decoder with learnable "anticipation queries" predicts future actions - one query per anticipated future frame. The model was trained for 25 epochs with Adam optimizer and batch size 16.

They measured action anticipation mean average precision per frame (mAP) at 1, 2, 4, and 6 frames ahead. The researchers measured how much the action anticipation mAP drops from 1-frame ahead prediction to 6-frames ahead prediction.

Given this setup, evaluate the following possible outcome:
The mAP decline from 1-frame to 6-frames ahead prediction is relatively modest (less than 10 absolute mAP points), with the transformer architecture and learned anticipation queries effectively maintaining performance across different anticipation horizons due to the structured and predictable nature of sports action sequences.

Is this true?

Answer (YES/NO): YES